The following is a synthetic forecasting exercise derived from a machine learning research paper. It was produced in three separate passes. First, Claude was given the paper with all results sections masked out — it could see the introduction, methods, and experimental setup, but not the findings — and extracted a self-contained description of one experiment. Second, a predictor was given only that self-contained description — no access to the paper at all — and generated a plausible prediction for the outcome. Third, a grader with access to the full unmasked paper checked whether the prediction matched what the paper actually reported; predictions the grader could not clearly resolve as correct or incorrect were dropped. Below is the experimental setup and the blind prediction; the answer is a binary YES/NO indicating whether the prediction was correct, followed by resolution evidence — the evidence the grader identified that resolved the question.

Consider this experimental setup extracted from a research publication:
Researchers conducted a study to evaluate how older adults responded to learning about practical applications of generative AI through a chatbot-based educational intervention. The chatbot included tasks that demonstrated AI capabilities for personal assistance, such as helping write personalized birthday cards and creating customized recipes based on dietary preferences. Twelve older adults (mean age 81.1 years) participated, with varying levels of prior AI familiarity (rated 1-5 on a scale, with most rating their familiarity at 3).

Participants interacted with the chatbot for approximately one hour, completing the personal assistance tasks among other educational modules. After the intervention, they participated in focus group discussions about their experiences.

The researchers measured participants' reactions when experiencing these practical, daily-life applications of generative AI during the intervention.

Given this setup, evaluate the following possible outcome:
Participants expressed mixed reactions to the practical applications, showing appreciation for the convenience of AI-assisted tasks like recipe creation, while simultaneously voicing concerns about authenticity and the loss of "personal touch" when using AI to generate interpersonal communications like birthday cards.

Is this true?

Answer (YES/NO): NO